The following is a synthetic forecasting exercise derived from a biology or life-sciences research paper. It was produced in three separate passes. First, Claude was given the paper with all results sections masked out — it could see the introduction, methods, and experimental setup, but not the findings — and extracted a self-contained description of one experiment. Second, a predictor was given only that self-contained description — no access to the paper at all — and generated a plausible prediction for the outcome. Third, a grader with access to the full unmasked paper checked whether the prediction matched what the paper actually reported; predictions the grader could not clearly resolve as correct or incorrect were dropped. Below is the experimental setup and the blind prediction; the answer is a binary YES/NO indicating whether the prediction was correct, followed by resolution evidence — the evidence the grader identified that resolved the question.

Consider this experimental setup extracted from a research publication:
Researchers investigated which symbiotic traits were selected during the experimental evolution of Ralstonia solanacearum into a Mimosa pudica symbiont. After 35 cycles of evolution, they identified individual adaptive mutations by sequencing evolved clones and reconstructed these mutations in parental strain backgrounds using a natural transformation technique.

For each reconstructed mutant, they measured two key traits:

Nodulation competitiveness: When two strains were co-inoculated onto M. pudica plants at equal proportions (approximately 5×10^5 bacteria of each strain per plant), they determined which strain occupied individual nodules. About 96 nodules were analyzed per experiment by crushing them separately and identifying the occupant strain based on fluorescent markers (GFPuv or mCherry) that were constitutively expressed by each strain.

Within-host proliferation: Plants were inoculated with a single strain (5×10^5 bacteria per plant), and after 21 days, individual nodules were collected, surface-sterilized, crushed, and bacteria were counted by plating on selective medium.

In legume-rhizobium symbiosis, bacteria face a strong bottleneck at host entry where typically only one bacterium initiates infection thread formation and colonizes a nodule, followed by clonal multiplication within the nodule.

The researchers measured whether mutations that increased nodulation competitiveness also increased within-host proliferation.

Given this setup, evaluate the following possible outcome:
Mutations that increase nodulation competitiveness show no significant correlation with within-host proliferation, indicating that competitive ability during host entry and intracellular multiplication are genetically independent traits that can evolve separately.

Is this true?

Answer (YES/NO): NO